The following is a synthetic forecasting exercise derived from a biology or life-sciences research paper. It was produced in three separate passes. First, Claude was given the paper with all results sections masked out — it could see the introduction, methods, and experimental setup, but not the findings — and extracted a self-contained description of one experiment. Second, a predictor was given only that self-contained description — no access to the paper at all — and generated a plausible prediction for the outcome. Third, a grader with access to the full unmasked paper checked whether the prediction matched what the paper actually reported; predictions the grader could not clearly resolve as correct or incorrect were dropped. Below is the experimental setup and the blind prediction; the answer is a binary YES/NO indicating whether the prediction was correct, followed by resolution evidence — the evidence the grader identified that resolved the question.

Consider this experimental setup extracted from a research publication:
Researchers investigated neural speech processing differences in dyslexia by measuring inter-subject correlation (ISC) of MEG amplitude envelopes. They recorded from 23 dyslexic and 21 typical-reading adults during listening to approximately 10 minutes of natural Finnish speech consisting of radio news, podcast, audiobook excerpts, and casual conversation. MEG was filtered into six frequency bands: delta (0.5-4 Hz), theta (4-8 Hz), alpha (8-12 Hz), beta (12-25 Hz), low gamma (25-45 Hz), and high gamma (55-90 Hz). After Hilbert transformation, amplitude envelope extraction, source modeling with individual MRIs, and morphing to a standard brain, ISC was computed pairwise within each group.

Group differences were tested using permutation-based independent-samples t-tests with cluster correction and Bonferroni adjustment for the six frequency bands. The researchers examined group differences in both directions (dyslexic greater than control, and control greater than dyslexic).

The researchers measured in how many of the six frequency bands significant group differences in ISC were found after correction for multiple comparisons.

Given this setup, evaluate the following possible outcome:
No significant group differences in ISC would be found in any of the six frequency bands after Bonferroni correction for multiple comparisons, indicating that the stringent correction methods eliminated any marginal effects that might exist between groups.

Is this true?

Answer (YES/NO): NO